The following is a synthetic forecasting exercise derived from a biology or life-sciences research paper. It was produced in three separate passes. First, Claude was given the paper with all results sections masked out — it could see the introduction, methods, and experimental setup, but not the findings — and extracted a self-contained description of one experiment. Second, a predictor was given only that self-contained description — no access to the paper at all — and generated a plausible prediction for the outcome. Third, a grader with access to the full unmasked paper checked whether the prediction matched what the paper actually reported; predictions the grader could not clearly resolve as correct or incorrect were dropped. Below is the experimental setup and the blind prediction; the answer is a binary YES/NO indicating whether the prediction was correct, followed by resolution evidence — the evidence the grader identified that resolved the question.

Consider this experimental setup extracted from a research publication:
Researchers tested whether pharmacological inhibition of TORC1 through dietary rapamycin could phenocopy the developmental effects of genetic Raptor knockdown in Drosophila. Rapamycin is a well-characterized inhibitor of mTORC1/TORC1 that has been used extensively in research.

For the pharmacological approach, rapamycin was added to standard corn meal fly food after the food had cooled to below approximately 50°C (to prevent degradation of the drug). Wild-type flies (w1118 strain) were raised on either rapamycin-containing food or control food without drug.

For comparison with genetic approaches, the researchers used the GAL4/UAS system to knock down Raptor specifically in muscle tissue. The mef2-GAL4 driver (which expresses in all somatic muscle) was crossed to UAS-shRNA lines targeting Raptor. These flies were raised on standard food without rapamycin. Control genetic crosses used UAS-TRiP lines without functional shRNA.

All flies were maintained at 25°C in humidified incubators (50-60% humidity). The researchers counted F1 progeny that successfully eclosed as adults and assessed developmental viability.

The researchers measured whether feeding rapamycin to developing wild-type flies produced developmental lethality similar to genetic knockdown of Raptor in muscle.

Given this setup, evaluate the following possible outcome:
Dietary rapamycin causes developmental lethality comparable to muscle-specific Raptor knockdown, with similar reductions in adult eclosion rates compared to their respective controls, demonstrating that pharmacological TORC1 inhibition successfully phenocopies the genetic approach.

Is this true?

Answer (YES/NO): NO